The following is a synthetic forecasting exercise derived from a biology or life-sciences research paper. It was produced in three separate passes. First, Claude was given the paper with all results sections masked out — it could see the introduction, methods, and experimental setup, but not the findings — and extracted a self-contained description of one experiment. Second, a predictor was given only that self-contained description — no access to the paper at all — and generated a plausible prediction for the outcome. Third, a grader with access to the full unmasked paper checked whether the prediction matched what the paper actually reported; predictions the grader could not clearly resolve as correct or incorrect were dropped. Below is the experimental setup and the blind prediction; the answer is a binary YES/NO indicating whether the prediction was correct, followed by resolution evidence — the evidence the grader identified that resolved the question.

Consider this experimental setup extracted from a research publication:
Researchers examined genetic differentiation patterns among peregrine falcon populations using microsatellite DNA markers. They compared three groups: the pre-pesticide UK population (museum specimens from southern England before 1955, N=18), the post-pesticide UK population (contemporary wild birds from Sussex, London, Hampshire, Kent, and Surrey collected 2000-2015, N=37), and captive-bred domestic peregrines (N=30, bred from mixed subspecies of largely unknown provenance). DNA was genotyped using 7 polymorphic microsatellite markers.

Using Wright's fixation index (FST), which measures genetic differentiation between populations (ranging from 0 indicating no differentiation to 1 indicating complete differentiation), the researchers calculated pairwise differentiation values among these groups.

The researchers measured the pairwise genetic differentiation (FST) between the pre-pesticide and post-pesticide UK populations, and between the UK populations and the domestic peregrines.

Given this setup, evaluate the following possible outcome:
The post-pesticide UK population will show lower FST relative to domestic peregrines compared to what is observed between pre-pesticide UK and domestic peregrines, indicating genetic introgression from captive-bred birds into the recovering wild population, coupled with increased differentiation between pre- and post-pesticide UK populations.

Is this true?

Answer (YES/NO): NO